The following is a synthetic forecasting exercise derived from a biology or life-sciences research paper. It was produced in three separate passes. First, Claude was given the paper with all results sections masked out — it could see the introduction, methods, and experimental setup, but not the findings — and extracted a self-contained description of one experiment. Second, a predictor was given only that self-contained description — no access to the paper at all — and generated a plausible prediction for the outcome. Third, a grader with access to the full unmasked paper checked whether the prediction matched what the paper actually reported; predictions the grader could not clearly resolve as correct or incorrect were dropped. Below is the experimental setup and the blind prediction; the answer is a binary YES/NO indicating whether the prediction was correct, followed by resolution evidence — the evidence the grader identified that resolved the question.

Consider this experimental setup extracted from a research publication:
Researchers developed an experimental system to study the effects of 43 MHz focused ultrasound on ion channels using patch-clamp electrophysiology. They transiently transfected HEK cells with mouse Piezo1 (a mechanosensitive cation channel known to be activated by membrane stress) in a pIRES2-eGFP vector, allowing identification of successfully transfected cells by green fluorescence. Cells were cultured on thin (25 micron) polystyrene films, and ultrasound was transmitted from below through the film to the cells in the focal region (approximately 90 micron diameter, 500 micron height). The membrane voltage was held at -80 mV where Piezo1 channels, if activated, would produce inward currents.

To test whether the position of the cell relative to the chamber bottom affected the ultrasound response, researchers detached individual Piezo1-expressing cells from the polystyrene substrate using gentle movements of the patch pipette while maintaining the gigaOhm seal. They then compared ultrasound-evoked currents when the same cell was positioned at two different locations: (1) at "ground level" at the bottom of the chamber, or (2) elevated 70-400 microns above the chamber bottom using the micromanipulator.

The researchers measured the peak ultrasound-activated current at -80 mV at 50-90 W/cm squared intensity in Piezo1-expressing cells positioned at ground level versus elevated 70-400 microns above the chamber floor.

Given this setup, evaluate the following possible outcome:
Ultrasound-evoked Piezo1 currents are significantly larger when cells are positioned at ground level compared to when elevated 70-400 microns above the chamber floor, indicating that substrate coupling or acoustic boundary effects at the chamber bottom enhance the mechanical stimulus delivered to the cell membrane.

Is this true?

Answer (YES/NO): NO